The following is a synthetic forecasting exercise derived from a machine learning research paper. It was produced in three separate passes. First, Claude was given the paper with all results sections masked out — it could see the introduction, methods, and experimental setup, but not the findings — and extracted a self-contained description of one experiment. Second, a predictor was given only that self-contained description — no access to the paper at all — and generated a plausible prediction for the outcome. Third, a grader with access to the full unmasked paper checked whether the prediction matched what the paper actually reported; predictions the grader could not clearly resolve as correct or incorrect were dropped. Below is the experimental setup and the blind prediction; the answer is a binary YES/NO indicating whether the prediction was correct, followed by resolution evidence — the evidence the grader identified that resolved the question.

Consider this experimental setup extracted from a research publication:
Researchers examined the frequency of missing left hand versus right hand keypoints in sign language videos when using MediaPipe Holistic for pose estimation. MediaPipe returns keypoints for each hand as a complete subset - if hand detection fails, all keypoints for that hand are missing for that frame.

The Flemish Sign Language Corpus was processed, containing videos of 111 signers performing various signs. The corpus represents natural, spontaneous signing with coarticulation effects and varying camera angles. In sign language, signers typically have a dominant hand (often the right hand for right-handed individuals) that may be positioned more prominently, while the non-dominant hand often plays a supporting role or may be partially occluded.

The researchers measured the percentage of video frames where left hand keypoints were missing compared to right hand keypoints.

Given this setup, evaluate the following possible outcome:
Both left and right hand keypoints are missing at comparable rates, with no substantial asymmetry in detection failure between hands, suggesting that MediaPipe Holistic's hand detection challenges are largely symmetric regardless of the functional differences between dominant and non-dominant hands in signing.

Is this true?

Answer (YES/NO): NO